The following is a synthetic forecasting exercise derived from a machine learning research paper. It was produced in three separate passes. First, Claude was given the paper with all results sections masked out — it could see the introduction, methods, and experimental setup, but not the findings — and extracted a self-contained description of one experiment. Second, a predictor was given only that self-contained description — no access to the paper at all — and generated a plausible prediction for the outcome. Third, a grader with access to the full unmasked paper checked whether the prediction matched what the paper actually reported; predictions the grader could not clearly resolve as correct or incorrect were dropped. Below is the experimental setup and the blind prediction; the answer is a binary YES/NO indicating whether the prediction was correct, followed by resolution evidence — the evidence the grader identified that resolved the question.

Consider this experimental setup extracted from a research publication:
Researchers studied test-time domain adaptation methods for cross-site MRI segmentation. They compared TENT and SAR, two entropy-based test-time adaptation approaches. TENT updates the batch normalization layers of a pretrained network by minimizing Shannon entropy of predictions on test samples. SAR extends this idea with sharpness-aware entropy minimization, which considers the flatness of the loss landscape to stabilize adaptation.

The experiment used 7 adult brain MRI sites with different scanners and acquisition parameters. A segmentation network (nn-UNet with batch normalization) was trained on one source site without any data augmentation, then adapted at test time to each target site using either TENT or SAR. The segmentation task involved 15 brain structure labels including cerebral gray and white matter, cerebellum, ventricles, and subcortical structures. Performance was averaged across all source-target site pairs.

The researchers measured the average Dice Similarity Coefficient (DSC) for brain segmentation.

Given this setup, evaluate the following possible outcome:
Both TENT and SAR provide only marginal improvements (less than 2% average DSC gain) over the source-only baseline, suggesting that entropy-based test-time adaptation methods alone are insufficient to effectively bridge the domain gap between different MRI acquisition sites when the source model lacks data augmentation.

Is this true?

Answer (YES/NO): NO